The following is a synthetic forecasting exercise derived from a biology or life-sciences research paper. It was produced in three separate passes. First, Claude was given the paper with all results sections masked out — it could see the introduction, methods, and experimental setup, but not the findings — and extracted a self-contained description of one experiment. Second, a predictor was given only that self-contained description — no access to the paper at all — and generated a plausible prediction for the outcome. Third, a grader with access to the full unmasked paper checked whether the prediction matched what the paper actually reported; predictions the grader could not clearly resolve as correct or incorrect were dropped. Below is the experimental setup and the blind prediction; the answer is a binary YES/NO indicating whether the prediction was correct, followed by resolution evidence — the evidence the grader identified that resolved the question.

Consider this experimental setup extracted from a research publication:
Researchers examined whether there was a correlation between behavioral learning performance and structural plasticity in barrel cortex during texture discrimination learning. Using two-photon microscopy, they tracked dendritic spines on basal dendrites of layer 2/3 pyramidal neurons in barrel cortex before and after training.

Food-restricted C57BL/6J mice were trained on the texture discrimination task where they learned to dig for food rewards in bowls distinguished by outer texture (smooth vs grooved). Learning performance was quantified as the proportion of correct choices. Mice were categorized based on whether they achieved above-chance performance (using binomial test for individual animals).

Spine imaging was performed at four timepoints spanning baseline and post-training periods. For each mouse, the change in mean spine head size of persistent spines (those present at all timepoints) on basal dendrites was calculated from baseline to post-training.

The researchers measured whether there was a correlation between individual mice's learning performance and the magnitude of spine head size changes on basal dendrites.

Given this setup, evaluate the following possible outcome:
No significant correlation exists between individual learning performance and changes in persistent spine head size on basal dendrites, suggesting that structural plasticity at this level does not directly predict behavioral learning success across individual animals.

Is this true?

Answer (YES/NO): NO